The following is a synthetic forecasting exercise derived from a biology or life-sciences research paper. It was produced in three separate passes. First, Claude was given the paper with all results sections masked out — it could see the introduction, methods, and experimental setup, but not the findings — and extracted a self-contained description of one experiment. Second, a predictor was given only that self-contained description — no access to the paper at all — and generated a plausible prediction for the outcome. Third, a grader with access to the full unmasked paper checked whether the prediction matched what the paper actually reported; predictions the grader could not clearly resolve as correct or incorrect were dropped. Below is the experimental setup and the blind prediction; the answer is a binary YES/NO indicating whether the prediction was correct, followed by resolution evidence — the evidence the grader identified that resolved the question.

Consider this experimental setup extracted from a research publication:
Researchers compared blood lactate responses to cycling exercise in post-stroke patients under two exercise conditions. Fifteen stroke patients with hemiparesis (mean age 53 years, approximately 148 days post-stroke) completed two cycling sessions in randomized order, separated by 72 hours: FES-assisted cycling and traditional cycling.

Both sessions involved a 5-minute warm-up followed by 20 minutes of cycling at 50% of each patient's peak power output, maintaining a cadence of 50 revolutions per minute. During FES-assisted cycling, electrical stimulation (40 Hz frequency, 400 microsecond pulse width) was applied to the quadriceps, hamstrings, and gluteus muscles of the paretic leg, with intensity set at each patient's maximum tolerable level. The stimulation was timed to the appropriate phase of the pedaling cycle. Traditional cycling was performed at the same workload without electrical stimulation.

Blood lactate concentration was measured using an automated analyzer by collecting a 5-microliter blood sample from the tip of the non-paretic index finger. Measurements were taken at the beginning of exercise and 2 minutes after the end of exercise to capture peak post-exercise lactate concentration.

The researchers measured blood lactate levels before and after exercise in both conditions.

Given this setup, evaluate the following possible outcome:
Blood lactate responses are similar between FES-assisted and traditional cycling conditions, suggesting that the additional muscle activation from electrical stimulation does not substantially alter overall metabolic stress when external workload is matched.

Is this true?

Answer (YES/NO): NO